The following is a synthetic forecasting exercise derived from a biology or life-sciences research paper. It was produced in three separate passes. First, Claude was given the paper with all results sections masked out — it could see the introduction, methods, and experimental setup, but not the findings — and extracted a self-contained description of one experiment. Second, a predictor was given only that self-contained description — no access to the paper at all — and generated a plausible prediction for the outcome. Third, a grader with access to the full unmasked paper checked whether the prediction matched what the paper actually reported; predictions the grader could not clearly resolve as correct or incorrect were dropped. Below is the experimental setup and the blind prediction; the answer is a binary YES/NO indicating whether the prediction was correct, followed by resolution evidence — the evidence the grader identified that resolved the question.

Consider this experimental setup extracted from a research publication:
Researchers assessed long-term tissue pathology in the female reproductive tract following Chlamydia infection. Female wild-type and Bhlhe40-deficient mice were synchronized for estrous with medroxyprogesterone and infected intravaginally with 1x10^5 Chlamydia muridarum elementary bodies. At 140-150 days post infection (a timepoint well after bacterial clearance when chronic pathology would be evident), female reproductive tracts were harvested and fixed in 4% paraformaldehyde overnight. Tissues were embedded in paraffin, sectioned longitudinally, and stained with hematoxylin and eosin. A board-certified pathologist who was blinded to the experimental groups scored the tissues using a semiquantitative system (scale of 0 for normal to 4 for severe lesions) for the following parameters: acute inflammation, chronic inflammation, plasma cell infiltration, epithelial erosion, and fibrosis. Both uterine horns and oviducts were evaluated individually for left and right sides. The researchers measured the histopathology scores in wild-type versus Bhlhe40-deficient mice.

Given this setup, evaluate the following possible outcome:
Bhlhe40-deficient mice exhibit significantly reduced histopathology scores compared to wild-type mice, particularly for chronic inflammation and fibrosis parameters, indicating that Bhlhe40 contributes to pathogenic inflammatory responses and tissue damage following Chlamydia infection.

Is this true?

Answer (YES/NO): NO